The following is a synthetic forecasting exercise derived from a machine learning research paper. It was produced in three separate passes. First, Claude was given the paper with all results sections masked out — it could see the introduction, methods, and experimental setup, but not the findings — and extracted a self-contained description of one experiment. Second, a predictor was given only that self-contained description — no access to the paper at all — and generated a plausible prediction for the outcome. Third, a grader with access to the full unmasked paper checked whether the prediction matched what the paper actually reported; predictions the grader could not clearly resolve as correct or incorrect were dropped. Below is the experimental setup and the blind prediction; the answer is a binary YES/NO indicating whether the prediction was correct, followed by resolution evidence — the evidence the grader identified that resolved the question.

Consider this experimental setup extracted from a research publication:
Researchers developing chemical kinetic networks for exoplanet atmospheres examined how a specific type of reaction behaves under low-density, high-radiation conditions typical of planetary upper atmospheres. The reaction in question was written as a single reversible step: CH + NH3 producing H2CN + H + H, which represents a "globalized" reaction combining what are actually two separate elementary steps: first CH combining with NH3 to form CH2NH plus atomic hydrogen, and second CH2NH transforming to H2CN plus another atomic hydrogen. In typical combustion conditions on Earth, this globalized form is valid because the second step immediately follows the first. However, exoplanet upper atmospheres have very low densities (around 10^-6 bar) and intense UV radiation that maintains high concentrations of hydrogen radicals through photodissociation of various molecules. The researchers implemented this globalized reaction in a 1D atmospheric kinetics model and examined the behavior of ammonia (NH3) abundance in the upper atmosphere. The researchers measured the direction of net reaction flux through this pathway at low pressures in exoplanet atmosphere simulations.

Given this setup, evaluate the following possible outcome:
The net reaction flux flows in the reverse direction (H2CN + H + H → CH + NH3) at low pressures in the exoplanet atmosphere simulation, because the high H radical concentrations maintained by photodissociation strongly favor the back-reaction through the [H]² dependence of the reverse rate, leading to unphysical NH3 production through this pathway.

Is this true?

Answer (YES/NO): YES